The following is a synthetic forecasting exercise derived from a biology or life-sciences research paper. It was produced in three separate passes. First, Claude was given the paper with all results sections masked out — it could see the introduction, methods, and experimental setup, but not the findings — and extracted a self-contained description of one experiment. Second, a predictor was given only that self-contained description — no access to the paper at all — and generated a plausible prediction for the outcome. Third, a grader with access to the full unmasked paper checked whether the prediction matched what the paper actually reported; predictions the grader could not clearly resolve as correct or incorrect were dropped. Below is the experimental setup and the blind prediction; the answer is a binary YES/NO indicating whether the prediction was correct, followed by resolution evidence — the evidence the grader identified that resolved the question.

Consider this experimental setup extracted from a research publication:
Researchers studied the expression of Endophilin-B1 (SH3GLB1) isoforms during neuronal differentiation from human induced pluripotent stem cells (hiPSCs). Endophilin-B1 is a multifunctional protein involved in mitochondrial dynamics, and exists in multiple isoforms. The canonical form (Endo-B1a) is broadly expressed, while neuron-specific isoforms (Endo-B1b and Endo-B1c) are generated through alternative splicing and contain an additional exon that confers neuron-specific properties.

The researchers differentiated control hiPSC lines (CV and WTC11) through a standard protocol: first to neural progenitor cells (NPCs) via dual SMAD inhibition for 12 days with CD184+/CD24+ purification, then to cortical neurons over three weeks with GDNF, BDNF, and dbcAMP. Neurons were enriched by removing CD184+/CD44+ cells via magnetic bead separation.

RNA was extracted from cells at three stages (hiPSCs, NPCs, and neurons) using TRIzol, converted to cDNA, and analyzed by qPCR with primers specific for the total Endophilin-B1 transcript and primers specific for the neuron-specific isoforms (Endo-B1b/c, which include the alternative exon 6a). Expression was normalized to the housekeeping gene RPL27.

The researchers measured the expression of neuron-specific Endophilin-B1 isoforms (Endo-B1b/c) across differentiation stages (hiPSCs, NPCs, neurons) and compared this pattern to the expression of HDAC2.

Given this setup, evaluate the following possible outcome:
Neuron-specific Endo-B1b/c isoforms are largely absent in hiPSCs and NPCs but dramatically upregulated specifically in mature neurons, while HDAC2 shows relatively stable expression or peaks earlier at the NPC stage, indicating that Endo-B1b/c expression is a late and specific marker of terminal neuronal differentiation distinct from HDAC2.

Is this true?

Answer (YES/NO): YES